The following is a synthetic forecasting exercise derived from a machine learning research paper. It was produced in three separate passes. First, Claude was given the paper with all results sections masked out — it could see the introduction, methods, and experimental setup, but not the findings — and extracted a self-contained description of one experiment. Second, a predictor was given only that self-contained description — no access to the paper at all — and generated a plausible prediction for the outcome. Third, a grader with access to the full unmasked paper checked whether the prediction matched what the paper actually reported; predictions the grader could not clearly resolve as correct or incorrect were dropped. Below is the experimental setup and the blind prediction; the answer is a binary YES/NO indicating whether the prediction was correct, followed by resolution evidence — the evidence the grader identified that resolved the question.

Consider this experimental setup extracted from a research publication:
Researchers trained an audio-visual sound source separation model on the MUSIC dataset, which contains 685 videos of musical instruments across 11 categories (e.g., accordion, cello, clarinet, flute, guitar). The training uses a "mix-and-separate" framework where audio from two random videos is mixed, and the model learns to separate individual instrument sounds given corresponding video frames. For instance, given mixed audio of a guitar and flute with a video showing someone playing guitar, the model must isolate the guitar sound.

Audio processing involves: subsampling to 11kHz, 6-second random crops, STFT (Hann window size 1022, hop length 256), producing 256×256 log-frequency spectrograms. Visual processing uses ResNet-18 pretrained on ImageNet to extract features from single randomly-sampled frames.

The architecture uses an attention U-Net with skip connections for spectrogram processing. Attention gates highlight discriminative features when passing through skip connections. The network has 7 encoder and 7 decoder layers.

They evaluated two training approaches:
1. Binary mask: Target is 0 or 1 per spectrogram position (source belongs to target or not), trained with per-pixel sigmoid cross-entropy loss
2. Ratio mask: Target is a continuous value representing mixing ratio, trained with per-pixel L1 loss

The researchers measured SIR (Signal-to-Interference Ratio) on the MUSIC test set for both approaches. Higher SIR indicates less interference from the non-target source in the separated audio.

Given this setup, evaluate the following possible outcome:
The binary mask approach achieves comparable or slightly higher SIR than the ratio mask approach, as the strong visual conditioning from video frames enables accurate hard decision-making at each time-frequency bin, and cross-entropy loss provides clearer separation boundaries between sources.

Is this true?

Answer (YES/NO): NO